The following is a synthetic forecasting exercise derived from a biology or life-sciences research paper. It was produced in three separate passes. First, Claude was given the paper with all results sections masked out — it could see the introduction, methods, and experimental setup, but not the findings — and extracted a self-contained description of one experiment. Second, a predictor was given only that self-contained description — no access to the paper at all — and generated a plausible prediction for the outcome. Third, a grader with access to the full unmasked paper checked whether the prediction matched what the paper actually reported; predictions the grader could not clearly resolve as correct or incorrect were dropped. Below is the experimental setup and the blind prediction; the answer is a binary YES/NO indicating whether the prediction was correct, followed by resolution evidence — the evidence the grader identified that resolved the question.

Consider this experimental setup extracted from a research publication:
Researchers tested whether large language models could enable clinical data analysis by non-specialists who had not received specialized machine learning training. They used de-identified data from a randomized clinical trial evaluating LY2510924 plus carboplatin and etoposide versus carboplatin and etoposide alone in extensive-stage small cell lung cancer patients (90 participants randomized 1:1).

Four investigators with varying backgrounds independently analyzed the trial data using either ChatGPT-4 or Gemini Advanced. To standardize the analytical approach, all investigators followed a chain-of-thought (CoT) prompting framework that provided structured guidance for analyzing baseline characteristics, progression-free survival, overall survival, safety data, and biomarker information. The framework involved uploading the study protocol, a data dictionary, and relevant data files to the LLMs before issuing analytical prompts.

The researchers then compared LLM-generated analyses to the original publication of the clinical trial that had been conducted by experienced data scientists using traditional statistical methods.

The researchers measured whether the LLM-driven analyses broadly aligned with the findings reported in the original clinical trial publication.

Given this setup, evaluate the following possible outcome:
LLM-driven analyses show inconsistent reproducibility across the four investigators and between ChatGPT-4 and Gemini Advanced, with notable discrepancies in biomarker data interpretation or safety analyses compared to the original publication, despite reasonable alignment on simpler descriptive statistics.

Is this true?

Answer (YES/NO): YES